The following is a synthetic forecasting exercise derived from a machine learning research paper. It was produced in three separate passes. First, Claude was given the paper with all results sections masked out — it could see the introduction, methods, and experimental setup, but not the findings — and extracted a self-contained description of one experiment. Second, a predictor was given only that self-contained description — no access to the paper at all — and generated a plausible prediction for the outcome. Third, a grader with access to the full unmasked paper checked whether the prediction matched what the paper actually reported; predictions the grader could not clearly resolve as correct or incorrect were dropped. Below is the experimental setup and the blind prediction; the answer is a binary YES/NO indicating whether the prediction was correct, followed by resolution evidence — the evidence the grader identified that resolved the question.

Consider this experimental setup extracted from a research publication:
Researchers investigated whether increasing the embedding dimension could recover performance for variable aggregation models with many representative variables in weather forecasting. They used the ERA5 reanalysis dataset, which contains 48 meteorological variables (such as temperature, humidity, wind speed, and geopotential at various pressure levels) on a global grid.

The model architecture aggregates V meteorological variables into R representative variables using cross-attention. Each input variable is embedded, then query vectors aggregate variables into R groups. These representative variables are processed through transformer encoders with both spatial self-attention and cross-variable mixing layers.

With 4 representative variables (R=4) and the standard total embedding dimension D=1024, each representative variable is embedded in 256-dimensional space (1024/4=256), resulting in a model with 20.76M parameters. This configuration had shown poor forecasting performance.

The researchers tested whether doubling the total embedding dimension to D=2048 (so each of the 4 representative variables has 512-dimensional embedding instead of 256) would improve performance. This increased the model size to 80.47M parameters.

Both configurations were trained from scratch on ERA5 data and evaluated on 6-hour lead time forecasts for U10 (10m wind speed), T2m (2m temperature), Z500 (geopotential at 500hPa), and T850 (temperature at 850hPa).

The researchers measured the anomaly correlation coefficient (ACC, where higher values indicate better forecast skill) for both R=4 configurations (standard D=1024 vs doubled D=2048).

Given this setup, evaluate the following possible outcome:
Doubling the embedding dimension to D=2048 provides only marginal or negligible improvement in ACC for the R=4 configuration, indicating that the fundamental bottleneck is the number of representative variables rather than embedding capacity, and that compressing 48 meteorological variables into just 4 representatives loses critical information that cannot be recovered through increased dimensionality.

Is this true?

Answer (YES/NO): NO